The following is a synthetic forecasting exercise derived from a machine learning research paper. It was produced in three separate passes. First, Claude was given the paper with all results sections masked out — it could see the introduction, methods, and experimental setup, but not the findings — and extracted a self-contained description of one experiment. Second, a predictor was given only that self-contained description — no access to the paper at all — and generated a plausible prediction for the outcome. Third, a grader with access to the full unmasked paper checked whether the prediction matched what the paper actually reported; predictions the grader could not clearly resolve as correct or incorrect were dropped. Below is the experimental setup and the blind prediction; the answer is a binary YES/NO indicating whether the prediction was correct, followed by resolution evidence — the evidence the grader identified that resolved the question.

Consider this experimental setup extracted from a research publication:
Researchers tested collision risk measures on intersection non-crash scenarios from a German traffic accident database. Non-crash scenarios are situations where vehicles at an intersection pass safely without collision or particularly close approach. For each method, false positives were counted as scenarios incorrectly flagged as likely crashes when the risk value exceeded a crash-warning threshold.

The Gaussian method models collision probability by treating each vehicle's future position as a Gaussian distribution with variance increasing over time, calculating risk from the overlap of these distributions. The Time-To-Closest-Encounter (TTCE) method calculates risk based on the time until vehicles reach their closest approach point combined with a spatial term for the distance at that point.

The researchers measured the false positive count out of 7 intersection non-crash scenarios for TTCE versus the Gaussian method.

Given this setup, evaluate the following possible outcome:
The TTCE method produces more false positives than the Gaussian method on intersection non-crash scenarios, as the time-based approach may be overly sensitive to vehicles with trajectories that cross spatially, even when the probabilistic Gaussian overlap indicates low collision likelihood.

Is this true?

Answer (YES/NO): NO